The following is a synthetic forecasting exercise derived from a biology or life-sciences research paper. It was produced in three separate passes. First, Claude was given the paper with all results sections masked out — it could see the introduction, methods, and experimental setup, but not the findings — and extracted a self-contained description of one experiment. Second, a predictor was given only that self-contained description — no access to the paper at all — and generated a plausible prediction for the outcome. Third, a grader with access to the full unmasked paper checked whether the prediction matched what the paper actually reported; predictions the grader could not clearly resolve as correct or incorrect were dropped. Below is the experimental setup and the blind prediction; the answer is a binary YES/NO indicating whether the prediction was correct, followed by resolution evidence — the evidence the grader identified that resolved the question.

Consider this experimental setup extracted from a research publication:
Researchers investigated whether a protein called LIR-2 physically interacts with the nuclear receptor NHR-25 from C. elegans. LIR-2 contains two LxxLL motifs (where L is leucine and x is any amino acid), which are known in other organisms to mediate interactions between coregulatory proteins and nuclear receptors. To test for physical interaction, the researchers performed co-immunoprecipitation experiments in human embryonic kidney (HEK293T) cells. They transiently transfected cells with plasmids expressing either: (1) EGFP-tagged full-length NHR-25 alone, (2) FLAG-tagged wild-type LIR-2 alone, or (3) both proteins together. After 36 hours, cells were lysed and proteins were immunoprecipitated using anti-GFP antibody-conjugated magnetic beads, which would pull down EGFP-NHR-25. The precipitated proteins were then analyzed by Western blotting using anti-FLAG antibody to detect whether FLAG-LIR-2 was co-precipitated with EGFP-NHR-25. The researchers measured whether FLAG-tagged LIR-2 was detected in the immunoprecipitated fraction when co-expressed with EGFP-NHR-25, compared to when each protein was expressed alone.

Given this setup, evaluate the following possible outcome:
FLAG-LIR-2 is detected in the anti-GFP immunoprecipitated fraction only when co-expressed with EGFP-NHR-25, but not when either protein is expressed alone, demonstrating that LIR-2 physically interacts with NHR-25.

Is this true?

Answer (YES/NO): YES